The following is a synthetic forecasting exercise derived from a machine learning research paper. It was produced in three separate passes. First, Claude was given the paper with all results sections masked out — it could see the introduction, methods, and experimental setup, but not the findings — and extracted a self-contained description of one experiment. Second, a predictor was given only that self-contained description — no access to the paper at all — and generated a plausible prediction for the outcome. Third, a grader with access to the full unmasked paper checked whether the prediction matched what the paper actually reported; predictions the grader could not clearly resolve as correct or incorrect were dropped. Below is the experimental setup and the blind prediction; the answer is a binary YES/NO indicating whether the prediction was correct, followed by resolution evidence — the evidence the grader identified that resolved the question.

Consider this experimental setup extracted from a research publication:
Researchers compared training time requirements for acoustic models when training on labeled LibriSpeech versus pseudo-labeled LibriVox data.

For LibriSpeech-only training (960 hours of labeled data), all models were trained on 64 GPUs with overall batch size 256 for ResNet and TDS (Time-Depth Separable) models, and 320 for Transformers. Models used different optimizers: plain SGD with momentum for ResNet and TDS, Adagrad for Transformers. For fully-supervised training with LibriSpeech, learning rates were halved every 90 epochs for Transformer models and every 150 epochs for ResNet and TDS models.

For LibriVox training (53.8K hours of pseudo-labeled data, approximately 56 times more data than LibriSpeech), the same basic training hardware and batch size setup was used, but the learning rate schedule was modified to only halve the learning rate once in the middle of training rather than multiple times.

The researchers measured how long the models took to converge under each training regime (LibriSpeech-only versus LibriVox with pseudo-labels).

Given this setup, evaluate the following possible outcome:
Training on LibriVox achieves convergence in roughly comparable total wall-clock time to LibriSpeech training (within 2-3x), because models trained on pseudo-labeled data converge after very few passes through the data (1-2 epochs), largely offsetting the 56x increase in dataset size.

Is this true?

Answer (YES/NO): NO